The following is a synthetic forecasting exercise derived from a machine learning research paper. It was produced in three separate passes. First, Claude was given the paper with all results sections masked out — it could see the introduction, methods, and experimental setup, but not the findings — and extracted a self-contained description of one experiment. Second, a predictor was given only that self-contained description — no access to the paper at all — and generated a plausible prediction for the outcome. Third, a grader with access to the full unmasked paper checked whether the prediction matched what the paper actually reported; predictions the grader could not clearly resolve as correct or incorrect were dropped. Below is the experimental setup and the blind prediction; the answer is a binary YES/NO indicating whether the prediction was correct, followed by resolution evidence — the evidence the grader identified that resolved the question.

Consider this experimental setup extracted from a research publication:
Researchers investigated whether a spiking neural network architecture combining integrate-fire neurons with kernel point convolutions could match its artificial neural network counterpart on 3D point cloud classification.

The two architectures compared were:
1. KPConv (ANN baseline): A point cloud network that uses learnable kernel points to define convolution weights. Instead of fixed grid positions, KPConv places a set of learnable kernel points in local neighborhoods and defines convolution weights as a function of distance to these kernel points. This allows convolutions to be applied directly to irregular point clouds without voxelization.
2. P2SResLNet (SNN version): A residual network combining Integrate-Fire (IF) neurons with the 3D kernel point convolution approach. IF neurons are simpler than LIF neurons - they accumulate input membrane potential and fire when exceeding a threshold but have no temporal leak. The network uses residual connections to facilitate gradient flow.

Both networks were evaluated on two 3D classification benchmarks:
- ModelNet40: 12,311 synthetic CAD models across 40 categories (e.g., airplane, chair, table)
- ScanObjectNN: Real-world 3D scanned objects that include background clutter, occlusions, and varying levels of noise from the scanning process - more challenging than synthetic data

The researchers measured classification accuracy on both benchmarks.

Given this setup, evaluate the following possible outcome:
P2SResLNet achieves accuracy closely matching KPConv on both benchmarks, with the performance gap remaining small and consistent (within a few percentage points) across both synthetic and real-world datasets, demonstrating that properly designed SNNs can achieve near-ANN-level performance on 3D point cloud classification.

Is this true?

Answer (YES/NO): NO